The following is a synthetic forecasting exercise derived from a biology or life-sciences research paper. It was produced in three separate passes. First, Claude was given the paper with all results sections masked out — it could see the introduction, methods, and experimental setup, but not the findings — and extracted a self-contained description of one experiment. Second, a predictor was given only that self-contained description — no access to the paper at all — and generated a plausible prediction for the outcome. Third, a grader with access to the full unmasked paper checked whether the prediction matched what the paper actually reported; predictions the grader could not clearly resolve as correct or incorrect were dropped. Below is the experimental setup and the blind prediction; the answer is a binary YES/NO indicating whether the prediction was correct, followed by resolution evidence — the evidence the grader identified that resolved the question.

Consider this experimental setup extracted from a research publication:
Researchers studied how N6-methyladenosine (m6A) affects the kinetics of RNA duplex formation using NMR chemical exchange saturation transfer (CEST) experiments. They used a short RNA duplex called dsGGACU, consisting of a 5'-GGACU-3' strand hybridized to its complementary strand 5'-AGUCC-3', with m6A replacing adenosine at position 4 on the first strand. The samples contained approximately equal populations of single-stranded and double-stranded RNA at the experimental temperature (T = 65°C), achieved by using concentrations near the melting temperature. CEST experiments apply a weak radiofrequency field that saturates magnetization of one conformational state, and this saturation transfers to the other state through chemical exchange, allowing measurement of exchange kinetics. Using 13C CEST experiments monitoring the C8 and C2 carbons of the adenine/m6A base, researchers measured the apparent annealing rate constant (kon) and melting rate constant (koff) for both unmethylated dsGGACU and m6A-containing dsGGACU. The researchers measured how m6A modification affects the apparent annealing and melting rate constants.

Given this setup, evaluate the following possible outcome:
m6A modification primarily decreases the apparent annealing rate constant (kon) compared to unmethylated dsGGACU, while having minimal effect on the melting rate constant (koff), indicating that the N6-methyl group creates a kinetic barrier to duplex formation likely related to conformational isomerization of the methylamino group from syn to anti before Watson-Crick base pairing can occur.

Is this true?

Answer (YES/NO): YES